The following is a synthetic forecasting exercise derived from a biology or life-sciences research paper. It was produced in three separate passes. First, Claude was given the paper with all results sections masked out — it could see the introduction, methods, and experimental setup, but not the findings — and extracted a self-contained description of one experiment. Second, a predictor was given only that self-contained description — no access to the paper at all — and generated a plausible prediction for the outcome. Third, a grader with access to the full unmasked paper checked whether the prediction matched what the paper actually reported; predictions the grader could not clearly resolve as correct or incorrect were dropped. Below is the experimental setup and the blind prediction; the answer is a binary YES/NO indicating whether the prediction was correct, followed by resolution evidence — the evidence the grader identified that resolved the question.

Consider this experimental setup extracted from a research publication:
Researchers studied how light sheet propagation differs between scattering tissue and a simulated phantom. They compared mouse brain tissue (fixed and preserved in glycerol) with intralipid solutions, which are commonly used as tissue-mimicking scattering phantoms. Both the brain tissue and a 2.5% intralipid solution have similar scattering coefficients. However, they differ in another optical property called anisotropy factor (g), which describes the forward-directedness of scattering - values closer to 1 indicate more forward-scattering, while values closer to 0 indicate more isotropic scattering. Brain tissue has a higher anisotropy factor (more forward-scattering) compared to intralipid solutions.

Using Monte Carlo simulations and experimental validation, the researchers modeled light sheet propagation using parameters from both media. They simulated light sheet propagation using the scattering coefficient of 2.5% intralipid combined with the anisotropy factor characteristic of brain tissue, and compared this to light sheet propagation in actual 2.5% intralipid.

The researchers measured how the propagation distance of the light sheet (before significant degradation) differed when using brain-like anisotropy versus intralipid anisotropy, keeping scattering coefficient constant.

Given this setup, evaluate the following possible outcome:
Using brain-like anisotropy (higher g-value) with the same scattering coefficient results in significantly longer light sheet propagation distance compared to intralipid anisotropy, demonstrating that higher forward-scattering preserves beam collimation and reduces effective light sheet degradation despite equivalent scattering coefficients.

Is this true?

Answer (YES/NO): YES